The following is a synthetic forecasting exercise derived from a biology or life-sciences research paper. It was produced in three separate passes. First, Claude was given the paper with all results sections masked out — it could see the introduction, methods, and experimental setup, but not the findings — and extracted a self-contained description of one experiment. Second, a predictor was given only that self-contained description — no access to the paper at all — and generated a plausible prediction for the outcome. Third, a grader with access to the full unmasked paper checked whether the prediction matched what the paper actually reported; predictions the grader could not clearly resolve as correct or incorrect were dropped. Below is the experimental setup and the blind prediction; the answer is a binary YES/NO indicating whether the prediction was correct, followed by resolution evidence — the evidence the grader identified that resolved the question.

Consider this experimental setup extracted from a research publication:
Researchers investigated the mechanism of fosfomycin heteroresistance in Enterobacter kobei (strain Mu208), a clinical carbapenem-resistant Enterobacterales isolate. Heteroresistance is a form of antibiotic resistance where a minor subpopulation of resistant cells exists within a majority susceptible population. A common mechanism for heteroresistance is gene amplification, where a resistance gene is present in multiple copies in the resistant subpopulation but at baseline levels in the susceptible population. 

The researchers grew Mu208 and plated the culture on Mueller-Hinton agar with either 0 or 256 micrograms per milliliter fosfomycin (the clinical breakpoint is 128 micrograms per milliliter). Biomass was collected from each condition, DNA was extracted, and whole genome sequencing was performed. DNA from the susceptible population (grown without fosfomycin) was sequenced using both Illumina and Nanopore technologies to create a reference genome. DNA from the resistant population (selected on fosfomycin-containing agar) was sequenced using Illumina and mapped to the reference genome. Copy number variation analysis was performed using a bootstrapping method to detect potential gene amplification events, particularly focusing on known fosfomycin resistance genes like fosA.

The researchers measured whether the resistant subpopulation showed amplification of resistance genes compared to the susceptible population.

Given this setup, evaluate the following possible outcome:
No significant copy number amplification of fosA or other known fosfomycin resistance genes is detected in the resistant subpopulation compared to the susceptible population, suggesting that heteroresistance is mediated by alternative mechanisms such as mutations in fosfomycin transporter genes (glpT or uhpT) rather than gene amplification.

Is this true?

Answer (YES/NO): NO